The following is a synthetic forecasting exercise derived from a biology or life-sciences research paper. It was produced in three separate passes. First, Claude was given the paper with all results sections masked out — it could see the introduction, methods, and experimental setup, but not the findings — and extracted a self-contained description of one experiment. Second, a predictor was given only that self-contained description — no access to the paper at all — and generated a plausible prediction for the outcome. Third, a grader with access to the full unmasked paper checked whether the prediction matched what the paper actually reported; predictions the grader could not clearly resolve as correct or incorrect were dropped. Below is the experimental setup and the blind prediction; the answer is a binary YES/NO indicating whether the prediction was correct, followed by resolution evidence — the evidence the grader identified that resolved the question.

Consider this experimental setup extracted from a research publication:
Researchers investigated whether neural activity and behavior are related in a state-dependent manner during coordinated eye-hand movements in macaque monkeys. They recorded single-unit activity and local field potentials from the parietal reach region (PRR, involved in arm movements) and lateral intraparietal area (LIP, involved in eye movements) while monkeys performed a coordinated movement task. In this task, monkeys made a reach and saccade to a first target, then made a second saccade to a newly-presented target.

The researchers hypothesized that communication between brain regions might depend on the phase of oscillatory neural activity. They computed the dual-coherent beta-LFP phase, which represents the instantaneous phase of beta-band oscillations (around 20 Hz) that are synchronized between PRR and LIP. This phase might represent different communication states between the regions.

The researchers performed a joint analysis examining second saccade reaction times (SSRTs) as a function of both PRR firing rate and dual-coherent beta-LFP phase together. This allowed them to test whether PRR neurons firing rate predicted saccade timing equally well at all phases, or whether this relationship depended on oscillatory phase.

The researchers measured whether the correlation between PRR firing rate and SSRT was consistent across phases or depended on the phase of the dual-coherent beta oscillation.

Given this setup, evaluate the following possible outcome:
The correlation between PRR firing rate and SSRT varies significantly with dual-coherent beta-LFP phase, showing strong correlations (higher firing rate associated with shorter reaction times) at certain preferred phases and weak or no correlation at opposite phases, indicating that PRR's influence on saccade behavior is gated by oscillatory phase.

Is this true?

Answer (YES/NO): NO